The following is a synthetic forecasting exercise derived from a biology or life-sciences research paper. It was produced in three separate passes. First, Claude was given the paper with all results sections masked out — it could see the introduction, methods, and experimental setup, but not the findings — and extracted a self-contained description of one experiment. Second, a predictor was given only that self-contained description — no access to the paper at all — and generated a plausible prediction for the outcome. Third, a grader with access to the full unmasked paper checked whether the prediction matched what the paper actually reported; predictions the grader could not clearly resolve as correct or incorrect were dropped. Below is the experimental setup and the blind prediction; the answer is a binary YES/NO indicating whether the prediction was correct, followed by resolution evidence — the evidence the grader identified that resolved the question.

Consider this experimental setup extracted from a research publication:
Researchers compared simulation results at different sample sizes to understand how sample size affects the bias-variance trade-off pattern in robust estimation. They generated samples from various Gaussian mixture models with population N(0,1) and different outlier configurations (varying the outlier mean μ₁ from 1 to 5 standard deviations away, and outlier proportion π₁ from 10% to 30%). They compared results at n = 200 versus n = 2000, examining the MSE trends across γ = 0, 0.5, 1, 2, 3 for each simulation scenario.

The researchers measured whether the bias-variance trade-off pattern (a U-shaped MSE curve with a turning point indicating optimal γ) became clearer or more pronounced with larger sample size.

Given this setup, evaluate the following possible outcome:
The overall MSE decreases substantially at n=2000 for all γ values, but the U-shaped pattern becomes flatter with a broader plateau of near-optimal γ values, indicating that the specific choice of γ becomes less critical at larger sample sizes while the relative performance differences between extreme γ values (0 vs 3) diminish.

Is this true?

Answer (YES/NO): NO